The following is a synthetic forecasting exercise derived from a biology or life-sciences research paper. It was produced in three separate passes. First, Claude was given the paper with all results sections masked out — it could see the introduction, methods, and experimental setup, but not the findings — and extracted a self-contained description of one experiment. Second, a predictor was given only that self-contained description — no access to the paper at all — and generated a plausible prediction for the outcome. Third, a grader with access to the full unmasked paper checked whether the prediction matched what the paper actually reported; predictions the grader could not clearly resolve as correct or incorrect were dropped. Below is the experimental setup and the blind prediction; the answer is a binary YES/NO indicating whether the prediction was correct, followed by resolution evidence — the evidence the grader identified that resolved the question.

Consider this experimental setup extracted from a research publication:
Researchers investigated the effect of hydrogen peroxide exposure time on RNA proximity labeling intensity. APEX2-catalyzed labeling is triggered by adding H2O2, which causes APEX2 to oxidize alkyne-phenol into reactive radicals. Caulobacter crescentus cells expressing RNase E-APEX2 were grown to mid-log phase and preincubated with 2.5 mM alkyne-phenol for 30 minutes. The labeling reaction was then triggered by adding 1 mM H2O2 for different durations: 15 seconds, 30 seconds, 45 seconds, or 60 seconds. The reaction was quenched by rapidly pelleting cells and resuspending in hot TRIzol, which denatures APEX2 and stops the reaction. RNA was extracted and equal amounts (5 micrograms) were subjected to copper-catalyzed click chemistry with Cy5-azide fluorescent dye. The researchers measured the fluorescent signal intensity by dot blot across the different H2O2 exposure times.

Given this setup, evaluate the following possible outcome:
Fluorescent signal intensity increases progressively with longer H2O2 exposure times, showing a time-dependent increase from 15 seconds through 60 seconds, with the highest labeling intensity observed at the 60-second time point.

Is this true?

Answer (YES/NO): NO